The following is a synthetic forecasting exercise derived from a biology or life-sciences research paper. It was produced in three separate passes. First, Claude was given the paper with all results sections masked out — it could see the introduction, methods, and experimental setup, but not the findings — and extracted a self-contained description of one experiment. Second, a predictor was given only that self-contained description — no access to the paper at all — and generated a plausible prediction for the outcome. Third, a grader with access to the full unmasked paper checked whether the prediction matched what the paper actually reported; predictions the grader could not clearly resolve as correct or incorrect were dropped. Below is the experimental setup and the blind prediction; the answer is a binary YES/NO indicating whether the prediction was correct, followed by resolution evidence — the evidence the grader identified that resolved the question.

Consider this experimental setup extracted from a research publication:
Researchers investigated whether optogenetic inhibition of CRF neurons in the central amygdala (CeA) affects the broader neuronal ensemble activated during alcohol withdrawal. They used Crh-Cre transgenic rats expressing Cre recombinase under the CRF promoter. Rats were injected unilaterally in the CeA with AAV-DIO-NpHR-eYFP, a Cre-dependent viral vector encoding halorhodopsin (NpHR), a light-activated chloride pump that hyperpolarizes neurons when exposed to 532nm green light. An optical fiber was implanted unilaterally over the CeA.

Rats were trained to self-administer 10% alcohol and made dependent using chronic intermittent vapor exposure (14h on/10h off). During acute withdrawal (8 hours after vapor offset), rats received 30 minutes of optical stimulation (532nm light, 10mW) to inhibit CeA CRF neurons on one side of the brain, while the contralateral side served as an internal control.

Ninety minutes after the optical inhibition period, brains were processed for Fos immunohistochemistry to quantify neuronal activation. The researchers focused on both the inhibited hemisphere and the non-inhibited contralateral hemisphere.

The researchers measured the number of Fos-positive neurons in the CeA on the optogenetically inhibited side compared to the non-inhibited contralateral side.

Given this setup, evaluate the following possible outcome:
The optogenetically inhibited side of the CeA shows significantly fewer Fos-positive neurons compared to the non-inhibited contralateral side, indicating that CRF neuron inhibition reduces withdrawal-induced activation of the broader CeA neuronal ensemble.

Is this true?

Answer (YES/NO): YES